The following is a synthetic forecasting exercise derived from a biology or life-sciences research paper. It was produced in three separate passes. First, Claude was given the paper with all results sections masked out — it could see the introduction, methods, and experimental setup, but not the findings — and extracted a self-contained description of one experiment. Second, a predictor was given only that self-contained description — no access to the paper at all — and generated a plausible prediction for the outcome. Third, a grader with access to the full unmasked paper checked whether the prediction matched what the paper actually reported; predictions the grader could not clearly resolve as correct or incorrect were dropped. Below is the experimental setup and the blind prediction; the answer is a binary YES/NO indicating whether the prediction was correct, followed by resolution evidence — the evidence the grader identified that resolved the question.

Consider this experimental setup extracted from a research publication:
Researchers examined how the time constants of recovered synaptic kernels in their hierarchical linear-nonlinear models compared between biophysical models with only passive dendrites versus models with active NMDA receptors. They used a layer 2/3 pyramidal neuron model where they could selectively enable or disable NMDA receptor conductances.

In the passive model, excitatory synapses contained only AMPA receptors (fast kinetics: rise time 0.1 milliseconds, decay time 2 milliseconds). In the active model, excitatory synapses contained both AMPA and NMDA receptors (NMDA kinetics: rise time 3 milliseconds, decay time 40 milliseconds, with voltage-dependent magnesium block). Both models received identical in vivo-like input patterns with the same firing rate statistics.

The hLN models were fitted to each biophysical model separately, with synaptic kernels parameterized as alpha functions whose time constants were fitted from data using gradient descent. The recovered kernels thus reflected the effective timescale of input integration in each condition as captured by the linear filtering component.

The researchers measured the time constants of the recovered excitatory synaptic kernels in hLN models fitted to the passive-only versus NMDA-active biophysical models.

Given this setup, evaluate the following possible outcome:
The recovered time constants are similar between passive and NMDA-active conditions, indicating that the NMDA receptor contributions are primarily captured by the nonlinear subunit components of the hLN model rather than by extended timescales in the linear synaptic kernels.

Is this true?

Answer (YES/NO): NO